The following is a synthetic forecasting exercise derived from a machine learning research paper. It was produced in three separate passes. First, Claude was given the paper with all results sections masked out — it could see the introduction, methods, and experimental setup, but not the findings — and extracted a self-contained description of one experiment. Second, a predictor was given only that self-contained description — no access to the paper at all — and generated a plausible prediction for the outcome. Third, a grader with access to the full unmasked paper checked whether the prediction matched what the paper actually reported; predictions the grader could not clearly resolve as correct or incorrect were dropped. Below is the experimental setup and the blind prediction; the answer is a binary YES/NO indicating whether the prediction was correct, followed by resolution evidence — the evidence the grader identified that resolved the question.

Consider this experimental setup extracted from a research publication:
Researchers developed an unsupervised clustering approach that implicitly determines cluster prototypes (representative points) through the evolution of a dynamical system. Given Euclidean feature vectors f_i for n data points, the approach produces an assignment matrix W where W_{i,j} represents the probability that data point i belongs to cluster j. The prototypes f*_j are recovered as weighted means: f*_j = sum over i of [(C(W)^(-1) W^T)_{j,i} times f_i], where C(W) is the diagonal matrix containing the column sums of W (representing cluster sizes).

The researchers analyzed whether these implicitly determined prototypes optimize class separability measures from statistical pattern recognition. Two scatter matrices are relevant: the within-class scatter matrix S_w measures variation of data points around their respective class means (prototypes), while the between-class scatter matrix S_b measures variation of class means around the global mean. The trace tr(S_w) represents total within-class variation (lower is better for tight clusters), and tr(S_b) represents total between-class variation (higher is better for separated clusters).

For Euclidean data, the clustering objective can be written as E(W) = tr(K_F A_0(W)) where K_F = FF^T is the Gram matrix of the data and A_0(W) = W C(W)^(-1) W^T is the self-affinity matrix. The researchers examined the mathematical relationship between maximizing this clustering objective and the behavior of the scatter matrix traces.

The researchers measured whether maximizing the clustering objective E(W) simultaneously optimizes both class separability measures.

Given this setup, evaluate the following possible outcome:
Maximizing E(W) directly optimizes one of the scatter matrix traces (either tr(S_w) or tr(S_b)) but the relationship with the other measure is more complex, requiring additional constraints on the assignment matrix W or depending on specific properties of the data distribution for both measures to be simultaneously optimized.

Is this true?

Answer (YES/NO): NO